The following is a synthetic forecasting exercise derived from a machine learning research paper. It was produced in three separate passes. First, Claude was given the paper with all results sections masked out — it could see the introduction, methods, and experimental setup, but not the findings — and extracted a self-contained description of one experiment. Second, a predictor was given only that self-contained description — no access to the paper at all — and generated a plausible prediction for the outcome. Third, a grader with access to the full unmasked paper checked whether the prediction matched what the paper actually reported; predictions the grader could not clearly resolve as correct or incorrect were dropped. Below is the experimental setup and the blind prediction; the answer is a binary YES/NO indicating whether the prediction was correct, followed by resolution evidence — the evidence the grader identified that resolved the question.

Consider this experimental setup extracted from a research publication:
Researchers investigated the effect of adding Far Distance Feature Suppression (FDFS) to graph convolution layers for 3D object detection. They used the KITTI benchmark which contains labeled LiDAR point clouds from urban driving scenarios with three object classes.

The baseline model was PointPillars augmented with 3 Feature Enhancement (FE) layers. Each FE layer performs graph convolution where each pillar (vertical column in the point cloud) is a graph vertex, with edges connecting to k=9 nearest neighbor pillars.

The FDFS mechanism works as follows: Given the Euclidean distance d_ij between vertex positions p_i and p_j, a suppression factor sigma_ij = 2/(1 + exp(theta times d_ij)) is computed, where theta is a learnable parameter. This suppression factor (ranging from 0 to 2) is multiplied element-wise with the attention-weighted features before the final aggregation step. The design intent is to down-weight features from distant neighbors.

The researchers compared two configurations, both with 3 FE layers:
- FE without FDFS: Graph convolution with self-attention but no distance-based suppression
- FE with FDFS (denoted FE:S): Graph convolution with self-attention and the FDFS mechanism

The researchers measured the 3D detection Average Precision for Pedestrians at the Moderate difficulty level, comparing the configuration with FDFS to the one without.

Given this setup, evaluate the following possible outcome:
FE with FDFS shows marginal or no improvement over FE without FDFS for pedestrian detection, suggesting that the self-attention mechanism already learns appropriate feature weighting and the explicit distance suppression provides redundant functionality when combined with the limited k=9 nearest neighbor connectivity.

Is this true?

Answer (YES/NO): NO